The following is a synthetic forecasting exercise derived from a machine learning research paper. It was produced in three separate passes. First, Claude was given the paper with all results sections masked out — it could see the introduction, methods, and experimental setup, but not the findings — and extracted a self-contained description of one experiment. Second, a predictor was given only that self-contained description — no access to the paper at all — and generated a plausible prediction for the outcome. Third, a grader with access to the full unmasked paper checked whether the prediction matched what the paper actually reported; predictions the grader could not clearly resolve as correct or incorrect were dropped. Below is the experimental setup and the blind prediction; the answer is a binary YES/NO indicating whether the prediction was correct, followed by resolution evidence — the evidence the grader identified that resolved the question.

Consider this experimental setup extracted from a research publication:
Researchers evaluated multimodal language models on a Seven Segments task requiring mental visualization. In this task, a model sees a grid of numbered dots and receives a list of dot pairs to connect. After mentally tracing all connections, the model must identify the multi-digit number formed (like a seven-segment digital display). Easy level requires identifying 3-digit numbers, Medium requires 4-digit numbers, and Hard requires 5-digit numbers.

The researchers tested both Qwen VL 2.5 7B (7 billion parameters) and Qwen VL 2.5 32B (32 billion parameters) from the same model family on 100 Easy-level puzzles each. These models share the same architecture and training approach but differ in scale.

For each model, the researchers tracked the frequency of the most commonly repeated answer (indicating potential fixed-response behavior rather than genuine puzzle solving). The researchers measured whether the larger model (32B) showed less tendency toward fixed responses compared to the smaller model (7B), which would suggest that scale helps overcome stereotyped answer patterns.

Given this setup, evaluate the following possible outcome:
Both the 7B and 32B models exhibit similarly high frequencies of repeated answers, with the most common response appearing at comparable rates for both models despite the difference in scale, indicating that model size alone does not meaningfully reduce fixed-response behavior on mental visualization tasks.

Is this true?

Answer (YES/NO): YES